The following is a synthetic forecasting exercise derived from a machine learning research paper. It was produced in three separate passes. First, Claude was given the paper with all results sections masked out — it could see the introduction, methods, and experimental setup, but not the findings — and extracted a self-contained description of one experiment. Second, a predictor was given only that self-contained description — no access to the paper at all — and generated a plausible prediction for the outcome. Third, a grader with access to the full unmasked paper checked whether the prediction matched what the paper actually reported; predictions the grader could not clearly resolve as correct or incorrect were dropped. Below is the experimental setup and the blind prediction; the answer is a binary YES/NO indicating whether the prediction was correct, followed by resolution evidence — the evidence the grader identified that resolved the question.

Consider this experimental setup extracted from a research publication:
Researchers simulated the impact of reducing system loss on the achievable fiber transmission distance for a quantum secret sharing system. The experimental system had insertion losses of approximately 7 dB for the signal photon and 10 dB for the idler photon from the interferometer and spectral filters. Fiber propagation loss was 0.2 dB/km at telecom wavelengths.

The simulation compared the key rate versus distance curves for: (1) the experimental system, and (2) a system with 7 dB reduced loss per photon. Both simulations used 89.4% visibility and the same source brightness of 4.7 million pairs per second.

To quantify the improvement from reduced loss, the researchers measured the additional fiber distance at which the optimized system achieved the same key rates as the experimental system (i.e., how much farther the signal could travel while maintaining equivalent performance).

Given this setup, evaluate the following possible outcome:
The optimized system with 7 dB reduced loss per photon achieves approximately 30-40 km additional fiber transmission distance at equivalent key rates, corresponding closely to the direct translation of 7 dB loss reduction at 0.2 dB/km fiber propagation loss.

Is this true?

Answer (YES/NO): YES